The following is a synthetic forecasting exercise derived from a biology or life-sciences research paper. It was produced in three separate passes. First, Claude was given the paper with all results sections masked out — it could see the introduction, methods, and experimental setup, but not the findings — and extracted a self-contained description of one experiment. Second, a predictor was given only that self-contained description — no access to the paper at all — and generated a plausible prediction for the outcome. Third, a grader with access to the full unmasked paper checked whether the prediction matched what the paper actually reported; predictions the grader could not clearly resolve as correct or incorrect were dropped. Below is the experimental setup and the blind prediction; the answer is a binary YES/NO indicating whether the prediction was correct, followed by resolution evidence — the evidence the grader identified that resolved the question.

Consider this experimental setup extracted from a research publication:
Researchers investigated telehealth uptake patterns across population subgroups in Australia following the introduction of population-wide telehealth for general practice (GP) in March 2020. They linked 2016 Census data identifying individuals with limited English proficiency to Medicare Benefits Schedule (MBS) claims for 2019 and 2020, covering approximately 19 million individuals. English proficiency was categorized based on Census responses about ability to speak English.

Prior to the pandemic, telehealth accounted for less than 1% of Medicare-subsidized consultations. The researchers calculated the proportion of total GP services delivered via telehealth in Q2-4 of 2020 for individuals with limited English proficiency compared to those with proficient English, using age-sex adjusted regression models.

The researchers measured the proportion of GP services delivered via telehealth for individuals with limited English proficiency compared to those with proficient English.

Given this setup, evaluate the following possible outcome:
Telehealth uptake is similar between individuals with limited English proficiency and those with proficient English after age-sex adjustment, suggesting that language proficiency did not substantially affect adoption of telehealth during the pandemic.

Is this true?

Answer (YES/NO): NO